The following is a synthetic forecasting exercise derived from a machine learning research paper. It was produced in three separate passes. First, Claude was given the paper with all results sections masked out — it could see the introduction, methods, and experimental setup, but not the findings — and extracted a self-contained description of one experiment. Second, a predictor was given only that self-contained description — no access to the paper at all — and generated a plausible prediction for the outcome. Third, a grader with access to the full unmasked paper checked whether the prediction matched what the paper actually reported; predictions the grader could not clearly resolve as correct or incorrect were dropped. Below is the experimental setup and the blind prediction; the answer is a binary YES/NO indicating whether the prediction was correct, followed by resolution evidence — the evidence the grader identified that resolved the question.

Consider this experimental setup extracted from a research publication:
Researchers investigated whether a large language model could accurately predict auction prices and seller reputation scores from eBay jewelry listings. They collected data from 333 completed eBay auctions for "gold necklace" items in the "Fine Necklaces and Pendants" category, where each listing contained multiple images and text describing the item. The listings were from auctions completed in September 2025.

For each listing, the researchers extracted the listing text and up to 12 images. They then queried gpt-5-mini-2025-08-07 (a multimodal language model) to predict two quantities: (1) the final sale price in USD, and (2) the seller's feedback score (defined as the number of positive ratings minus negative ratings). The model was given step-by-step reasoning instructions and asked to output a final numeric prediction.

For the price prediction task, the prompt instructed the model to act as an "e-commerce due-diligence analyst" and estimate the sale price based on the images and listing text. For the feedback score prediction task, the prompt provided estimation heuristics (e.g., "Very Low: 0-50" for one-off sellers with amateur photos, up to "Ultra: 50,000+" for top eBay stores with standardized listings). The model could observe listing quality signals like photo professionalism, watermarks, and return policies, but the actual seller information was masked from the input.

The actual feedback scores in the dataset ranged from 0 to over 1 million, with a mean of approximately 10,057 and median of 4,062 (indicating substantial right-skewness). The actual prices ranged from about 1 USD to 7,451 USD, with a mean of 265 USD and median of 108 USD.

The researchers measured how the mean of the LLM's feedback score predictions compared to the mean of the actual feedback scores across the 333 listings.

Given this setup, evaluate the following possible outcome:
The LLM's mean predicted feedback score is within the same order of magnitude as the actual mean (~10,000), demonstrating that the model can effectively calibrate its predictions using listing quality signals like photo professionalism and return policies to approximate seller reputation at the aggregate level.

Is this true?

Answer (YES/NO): NO